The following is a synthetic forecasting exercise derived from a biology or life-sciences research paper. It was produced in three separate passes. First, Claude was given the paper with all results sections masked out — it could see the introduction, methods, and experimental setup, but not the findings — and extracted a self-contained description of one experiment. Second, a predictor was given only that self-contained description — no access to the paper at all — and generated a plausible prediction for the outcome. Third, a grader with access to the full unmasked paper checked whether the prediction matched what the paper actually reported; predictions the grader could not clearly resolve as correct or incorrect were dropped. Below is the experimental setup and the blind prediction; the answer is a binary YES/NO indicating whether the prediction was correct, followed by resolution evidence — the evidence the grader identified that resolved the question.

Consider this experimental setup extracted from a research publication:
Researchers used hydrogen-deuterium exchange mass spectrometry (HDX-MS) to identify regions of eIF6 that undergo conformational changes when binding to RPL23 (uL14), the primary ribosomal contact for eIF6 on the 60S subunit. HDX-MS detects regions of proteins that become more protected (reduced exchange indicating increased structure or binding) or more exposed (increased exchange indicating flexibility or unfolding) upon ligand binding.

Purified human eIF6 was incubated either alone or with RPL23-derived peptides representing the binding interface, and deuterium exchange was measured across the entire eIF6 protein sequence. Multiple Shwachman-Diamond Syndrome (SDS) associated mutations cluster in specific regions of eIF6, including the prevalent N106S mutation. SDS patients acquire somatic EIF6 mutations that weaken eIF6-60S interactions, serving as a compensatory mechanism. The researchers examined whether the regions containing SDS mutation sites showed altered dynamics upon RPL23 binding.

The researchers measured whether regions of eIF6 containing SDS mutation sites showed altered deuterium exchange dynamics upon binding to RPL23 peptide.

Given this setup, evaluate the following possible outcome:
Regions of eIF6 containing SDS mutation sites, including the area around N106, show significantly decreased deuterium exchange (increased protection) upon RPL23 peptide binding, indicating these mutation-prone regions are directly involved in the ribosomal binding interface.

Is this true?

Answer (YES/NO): NO